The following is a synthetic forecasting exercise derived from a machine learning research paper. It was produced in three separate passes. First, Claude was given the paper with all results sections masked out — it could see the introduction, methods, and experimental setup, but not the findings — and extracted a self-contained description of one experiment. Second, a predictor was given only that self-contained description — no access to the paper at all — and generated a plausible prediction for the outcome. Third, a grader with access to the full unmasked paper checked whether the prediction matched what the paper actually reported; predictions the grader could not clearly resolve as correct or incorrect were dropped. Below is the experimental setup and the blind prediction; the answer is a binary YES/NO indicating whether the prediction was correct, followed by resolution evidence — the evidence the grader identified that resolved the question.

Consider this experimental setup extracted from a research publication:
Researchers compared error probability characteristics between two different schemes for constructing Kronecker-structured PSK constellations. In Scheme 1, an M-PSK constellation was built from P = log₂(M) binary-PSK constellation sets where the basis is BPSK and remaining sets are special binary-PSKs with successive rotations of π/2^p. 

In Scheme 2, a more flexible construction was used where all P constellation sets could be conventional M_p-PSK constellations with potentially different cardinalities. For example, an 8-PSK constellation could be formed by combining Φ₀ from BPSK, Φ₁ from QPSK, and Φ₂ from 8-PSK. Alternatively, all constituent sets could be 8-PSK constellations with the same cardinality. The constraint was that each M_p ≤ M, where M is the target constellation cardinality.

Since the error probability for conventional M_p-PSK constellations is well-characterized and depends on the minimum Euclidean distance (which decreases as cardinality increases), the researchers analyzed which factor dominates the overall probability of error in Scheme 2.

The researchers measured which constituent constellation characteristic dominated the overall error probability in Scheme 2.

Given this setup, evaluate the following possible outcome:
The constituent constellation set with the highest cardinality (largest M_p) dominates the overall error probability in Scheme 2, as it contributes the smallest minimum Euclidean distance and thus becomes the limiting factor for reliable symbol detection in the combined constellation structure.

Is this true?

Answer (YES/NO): YES